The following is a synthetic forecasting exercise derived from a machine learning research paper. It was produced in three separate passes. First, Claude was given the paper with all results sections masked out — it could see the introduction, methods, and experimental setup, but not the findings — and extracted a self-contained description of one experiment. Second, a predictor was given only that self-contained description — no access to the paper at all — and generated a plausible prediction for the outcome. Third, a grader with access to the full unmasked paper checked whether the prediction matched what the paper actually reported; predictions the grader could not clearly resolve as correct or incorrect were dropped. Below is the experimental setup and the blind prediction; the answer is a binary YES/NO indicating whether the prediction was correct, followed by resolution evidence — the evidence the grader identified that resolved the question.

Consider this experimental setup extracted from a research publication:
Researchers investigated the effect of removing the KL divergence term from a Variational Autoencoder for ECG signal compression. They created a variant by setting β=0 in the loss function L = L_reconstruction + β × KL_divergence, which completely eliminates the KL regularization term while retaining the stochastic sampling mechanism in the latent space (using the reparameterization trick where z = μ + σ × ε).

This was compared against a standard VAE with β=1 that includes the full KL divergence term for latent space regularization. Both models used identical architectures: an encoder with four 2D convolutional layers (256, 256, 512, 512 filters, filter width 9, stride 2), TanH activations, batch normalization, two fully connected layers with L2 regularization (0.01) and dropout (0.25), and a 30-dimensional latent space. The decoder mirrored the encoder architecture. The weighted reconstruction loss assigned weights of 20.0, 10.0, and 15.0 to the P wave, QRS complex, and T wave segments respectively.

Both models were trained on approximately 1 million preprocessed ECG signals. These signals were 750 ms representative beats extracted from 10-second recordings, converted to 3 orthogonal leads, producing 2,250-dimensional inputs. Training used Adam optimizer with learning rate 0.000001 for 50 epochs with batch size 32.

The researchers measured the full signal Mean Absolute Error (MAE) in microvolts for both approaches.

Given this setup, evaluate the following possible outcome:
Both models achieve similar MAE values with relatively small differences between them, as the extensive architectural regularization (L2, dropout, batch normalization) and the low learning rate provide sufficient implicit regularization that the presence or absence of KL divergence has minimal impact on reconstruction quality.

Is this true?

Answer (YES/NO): YES